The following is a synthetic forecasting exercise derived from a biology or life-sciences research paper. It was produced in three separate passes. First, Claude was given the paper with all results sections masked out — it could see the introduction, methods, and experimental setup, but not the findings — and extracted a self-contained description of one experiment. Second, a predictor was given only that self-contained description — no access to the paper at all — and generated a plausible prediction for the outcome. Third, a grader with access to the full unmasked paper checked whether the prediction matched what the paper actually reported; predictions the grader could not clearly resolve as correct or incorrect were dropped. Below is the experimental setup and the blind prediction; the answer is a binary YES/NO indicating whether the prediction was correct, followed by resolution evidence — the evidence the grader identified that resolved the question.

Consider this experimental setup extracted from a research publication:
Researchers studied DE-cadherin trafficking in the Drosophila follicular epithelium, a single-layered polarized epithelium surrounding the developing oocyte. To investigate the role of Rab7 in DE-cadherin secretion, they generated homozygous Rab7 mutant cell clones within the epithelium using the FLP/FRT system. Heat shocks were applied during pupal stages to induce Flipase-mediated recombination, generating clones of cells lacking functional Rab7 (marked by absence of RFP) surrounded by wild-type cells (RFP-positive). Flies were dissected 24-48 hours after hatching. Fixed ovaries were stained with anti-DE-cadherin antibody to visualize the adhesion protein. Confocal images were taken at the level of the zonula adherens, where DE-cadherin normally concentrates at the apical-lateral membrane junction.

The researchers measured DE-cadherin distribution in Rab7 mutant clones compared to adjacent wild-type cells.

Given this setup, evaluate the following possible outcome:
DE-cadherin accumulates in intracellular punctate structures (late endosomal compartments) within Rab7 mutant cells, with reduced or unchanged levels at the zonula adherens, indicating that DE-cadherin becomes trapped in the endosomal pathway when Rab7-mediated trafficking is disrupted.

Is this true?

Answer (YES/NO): YES